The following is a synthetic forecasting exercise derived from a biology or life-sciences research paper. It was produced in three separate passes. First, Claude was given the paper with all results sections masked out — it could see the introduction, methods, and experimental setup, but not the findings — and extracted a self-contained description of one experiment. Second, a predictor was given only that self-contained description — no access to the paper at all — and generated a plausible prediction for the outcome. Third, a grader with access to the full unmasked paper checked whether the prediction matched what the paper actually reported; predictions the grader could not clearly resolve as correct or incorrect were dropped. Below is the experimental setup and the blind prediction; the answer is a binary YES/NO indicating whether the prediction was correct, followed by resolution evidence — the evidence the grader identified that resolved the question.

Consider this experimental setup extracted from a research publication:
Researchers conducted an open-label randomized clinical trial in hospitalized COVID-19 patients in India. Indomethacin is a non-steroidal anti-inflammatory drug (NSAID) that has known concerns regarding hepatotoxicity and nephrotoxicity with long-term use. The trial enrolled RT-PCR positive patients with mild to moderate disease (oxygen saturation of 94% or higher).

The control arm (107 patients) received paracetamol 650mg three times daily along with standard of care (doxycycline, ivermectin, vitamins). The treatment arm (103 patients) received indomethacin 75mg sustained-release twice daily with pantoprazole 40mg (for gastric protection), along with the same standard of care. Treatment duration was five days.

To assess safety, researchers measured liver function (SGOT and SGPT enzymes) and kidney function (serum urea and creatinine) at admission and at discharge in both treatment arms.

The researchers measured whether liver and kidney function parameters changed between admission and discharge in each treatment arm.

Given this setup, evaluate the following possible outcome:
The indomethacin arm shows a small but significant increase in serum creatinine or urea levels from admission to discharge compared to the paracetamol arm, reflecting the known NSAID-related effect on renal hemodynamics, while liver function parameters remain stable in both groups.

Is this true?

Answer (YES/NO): NO